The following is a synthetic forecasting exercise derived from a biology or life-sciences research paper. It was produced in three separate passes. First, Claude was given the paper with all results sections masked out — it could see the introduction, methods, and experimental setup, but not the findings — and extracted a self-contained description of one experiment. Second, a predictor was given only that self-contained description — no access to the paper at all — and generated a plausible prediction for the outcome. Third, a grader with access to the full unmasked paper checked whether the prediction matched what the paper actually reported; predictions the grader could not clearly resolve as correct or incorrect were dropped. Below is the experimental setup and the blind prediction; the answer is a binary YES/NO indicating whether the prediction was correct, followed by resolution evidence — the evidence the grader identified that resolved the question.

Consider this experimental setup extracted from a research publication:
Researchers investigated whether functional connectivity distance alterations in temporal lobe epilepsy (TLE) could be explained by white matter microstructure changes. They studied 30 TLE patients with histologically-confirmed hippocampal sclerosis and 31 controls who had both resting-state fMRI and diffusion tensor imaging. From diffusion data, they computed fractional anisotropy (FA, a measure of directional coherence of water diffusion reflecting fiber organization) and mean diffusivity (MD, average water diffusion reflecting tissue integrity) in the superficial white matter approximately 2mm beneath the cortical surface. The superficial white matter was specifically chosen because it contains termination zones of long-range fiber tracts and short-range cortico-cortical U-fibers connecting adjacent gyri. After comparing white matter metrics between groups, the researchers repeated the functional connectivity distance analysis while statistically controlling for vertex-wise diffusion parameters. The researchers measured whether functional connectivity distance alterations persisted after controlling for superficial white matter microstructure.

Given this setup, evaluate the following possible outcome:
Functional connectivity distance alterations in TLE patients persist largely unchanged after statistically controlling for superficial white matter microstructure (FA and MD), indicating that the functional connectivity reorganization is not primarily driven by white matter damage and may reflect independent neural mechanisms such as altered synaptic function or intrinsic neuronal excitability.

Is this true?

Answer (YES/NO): NO